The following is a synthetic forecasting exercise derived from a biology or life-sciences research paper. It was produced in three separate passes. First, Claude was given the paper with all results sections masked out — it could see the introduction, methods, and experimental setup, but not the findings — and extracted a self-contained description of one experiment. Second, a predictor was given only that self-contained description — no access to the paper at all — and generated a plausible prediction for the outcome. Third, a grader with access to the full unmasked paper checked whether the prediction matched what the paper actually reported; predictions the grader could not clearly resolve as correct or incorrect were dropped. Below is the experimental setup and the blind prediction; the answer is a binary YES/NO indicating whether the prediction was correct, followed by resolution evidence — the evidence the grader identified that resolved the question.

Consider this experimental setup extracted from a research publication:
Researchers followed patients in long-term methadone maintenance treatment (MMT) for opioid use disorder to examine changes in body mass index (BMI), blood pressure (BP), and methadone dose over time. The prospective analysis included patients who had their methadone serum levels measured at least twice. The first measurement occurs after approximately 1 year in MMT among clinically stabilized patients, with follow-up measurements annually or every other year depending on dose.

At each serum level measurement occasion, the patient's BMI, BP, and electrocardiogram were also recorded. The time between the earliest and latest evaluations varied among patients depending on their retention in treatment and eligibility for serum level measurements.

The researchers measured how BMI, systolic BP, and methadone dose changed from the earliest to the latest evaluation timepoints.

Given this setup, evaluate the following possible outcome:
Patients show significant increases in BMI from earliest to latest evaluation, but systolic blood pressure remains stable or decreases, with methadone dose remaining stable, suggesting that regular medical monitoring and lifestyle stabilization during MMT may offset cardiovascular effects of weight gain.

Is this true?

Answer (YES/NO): NO